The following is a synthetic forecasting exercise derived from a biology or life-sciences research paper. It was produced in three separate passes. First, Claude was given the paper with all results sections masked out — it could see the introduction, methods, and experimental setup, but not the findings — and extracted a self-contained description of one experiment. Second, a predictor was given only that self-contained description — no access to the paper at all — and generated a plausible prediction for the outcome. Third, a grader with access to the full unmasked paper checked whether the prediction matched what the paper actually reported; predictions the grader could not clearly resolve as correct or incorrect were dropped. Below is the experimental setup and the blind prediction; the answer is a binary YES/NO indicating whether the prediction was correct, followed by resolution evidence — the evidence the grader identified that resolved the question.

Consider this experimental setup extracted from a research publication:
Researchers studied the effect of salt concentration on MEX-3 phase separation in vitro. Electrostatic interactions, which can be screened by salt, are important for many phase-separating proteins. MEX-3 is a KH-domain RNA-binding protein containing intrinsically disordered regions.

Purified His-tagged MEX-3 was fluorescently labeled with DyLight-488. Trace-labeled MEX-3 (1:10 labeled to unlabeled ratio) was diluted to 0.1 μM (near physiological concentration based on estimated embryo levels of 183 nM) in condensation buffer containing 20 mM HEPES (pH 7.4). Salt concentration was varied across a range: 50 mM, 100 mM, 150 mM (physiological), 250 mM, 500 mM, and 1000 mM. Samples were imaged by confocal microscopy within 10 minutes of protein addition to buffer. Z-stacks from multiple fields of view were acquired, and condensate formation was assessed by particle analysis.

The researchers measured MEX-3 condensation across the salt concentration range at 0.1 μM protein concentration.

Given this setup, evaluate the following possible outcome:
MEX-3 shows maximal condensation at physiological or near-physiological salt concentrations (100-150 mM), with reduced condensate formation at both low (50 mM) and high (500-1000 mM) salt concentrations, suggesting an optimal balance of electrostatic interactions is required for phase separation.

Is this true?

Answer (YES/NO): NO